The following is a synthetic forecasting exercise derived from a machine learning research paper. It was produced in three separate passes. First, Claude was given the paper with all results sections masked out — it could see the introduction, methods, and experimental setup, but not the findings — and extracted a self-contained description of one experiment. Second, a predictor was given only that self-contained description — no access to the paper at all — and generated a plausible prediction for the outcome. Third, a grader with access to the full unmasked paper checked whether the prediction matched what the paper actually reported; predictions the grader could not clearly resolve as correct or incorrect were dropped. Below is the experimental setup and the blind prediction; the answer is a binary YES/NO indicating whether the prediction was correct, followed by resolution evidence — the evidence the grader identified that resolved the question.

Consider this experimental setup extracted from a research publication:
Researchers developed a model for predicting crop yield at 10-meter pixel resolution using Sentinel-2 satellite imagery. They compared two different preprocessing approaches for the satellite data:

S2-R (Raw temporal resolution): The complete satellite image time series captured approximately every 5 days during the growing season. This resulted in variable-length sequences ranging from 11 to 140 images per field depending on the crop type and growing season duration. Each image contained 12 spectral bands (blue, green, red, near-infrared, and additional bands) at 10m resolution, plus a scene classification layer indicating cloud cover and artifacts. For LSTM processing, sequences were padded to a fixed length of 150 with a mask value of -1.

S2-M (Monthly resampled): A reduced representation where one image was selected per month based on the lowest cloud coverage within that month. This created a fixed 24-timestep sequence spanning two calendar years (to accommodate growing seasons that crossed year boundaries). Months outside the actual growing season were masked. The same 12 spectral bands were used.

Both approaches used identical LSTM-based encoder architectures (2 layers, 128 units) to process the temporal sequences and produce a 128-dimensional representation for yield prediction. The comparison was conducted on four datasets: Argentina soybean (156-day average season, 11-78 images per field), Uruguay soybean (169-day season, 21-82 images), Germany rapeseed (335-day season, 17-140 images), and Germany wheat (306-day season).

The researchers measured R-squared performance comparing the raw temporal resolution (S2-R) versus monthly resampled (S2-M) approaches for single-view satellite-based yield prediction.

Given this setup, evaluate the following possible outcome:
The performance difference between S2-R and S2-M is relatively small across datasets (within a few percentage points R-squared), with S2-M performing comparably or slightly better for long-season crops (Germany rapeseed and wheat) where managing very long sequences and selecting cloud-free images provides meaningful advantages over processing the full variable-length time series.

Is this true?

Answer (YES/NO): NO